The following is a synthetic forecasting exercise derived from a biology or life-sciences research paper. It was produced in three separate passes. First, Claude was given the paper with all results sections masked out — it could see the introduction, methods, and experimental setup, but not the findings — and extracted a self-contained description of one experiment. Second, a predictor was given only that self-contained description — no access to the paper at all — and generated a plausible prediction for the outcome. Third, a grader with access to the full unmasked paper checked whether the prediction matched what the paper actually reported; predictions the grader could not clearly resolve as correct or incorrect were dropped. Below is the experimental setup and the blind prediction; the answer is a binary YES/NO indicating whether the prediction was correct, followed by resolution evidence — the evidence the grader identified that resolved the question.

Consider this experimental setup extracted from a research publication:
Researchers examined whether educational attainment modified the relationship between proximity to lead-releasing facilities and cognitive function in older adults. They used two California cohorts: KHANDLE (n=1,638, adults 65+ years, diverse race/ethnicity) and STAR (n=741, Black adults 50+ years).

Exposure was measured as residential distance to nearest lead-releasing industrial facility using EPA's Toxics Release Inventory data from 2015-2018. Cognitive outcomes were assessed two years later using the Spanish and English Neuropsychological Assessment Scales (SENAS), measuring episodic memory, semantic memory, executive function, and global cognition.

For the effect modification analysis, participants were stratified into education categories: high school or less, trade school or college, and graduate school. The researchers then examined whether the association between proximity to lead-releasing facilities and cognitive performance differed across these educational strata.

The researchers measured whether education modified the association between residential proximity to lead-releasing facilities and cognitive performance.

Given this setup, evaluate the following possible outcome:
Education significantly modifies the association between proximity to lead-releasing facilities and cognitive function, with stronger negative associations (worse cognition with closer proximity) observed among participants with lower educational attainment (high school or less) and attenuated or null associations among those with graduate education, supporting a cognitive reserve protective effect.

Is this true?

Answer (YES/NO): NO